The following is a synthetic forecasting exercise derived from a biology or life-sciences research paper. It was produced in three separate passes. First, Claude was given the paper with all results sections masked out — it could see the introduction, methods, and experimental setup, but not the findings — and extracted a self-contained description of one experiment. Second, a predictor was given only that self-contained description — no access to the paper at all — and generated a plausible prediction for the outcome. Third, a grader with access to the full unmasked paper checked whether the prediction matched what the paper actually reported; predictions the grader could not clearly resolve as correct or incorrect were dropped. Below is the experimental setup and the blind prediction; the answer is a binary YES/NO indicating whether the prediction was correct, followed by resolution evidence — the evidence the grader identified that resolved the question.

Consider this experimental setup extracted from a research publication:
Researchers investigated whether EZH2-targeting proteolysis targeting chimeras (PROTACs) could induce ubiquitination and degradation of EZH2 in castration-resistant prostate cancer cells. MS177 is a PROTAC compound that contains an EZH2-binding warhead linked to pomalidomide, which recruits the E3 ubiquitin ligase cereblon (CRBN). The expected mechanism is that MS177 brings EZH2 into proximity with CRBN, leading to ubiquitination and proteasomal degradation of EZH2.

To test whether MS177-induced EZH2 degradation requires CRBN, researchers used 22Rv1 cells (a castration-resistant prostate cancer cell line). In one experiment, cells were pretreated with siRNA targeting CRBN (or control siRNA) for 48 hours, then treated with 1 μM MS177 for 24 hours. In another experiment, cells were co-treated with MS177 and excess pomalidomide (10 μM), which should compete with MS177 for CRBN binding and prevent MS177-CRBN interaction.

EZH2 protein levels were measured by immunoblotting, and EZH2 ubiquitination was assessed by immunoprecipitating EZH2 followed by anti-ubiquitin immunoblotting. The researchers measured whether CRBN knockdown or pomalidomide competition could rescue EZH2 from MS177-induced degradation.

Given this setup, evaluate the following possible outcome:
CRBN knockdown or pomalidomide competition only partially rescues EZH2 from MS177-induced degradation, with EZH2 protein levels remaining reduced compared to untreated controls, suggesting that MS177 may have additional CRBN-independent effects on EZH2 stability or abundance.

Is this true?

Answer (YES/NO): NO